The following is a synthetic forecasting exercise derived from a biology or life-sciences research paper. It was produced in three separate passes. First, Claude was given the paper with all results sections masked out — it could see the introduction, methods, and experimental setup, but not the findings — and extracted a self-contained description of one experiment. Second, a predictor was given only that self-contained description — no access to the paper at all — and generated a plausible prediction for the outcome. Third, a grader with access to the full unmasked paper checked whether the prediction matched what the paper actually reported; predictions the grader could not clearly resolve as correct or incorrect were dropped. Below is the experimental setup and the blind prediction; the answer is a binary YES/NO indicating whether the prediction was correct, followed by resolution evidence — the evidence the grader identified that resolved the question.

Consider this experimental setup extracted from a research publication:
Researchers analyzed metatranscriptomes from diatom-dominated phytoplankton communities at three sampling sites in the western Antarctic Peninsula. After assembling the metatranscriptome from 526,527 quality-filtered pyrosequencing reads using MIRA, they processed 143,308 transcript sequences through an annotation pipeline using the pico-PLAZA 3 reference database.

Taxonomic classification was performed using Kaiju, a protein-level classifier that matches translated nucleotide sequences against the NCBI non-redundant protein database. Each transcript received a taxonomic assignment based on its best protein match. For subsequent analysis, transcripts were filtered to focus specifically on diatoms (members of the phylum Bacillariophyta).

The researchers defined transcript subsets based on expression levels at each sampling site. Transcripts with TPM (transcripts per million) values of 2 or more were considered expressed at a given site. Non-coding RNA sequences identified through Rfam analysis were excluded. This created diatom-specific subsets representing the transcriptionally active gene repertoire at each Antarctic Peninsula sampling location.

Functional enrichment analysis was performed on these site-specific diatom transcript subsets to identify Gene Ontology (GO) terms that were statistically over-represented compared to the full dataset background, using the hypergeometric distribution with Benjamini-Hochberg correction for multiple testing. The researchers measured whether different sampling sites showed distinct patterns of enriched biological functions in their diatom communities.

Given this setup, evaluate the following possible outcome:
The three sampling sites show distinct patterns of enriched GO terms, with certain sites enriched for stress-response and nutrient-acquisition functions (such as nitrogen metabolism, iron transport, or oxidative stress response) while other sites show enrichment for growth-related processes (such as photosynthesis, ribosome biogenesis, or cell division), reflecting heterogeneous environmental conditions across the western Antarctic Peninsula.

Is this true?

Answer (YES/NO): NO